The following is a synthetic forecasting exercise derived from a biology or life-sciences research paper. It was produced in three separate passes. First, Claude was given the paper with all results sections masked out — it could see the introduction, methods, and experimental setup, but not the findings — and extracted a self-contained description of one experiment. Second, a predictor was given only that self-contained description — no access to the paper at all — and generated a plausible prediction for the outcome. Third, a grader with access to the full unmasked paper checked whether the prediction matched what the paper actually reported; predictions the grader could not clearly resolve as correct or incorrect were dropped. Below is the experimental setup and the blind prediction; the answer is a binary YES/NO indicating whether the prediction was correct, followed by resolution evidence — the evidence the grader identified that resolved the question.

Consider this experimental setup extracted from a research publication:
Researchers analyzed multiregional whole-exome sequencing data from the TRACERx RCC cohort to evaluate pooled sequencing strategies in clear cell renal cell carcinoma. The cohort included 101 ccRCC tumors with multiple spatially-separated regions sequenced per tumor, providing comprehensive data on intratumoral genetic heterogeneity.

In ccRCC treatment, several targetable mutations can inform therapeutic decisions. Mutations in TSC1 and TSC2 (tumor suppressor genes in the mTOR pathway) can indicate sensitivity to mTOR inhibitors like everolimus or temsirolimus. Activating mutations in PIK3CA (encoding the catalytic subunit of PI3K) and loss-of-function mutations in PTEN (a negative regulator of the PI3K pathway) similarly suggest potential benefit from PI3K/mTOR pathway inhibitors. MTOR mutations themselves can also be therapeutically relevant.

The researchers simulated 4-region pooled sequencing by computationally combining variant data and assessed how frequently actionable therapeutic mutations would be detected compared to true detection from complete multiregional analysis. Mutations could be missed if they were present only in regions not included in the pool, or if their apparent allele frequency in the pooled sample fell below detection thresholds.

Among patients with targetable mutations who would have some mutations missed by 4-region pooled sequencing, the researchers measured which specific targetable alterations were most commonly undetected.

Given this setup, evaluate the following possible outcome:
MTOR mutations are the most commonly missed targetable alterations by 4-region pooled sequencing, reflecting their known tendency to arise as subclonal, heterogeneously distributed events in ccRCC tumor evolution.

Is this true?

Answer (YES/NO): NO